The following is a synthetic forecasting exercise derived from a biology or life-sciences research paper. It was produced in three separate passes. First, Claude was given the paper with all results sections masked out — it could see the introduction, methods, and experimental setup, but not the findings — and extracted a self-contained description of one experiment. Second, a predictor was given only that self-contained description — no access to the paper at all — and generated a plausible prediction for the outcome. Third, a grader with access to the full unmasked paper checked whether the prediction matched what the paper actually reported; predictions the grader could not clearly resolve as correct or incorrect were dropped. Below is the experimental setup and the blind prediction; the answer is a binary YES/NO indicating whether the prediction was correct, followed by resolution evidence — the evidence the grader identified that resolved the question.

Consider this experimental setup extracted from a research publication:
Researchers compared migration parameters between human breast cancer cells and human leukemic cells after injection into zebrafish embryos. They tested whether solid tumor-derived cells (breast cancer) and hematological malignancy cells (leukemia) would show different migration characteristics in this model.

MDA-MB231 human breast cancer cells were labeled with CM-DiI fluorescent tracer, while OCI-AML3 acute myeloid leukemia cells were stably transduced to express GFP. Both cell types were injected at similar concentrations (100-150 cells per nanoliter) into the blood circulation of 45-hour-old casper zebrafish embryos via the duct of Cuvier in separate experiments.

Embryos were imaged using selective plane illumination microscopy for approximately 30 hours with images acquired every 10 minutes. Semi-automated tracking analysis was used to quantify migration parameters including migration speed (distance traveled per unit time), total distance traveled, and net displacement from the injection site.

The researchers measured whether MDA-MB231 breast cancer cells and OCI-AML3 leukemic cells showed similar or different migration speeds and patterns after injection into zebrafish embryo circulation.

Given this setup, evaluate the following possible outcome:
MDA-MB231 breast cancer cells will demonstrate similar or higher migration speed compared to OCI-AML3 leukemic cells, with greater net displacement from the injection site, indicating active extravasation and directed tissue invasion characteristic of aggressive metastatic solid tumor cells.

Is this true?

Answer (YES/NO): NO